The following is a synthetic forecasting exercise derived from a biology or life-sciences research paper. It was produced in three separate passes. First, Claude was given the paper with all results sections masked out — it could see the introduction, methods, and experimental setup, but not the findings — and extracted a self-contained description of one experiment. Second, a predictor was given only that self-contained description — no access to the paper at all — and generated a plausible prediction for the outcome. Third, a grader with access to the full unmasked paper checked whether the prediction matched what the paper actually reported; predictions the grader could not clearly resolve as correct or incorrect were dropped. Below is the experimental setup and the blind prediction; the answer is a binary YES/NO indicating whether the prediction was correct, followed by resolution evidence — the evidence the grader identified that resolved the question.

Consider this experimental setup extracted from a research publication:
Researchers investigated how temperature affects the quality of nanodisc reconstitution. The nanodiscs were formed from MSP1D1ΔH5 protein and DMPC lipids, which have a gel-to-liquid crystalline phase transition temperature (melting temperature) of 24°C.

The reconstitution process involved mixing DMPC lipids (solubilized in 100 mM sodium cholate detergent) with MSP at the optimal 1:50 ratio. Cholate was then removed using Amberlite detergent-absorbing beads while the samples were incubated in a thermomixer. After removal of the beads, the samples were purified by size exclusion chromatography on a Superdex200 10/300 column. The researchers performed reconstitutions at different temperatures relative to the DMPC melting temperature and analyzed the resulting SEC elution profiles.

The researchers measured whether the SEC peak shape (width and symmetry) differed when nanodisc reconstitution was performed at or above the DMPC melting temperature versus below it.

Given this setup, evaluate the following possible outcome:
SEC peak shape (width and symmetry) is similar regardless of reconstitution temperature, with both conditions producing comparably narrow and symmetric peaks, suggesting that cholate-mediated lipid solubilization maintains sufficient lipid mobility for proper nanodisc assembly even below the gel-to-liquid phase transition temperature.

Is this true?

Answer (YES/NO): NO